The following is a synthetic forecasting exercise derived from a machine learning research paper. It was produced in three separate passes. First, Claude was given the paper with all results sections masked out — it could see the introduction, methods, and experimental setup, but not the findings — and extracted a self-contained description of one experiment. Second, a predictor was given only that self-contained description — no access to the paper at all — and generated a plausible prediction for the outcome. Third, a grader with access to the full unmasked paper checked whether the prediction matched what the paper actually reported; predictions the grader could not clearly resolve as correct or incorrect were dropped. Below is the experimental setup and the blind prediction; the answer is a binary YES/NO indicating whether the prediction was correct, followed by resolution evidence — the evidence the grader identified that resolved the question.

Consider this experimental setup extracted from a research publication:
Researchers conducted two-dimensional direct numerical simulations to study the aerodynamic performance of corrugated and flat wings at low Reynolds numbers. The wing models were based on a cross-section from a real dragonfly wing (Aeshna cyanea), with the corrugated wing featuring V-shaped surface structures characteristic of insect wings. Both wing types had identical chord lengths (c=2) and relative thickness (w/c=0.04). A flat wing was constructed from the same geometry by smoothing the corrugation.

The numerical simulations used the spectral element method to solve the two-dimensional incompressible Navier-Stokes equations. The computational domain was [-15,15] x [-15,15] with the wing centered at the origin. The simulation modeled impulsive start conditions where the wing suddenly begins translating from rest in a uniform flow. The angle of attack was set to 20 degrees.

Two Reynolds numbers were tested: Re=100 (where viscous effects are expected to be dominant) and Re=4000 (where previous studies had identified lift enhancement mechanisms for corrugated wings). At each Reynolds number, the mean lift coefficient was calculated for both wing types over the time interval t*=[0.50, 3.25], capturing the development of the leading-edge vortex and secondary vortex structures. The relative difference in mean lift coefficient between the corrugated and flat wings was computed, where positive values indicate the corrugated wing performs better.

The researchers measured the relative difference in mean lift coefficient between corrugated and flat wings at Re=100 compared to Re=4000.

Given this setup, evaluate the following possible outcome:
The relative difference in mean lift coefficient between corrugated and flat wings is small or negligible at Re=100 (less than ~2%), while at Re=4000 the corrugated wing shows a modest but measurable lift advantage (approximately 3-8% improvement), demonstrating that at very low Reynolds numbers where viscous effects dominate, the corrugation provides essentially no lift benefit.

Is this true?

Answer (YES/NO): NO